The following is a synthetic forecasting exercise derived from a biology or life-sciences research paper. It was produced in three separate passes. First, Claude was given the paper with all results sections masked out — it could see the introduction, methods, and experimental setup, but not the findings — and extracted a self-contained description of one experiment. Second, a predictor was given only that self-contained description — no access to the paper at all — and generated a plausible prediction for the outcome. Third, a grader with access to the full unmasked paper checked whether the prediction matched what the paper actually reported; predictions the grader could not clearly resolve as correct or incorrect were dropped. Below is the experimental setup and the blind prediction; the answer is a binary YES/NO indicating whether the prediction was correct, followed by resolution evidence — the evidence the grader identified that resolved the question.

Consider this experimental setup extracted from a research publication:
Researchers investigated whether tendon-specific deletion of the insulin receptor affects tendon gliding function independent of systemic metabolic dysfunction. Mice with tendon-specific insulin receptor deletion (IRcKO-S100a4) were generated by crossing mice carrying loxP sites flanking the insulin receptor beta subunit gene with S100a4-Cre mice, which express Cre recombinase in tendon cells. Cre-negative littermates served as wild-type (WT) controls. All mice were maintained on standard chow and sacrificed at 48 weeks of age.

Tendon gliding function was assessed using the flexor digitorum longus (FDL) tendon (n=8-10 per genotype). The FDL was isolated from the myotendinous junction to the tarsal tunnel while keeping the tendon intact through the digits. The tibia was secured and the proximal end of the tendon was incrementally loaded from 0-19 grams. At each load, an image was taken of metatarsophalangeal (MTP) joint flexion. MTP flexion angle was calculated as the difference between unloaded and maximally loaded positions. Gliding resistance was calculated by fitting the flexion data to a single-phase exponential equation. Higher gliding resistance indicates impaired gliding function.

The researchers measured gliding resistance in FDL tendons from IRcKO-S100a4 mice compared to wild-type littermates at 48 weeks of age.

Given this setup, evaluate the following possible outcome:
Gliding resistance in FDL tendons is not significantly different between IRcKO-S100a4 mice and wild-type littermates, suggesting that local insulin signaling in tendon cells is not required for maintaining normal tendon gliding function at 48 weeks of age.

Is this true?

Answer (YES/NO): YES